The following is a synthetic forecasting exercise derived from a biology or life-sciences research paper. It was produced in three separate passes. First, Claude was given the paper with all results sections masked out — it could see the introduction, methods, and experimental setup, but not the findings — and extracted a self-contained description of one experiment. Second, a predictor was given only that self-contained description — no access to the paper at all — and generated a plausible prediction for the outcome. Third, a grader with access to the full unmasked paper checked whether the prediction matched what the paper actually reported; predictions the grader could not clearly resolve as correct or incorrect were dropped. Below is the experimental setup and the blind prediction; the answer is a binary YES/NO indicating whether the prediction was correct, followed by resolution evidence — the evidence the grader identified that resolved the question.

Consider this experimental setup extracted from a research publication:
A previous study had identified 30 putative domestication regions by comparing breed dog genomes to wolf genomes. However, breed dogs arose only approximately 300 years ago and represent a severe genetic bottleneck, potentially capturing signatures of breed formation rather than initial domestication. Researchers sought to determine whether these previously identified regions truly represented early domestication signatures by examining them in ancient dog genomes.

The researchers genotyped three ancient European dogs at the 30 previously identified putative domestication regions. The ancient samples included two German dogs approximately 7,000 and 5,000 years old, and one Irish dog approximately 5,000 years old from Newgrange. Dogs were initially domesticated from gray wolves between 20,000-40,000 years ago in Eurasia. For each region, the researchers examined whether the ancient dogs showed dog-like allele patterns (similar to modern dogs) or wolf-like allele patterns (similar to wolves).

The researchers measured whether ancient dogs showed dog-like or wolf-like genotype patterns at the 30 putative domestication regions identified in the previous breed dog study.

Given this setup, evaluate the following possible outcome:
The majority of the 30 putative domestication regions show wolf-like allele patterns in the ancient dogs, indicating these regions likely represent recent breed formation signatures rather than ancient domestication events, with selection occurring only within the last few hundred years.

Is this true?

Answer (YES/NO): YES